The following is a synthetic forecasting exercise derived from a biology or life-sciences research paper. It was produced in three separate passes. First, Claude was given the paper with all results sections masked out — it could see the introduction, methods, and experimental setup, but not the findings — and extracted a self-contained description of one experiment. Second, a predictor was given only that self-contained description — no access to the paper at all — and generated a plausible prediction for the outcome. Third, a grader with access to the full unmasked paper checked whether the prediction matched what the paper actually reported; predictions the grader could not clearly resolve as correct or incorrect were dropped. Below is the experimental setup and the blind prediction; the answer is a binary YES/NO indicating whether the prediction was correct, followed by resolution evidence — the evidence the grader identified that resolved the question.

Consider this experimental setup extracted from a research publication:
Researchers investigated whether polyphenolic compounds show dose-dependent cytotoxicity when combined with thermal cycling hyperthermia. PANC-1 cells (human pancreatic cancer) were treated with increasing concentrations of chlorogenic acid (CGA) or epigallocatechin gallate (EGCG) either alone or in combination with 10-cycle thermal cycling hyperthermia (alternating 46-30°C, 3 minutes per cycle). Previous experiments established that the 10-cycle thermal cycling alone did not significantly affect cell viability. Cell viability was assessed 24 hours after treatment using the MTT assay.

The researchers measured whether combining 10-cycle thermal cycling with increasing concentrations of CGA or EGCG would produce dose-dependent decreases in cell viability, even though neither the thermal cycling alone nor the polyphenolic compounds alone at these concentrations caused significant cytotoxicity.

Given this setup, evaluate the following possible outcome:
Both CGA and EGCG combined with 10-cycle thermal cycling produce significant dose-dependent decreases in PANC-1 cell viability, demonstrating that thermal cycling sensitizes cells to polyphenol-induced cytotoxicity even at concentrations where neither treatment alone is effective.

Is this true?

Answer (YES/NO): YES